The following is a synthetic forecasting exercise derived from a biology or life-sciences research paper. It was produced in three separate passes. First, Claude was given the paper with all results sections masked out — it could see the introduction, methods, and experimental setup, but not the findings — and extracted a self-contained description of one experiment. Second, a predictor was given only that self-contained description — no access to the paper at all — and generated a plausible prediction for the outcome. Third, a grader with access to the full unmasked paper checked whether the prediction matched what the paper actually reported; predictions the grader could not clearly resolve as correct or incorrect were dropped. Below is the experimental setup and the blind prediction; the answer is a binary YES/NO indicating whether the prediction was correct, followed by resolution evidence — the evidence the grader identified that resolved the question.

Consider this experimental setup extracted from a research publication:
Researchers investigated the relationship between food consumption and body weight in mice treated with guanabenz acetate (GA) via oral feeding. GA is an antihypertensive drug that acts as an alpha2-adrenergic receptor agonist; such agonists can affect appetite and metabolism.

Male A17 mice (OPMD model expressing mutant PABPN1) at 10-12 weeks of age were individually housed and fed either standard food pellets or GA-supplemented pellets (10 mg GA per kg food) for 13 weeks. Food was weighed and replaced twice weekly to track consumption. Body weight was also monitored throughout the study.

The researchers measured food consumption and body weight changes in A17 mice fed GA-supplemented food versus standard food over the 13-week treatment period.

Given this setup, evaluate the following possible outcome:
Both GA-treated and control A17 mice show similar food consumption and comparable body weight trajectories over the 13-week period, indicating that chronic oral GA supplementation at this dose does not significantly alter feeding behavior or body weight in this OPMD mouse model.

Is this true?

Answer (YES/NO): NO